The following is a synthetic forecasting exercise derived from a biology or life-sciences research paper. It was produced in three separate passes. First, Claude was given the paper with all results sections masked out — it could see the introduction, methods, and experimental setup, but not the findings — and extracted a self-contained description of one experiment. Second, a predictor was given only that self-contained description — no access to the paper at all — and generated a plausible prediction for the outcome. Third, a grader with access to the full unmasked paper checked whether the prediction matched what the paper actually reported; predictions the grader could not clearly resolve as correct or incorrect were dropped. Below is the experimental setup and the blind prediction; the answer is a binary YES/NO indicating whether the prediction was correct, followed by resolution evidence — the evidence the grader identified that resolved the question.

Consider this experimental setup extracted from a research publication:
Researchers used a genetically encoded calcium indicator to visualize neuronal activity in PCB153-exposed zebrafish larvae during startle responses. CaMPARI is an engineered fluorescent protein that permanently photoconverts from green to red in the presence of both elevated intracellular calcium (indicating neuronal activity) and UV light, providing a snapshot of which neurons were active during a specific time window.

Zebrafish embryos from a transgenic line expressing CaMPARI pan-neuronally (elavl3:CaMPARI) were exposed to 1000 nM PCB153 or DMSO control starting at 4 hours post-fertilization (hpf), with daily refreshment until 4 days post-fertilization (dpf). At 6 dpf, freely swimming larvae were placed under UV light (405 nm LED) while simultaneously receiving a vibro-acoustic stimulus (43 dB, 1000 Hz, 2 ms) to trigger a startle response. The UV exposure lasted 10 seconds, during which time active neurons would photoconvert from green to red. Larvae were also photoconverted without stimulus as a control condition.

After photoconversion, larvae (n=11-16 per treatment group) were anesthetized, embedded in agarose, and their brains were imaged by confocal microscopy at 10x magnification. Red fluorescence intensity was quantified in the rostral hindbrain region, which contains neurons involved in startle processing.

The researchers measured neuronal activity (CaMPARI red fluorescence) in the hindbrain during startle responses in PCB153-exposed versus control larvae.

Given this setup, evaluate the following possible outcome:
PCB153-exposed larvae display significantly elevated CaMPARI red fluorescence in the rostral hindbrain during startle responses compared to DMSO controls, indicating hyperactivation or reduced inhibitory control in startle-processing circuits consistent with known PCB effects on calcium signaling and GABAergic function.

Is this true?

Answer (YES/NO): NO